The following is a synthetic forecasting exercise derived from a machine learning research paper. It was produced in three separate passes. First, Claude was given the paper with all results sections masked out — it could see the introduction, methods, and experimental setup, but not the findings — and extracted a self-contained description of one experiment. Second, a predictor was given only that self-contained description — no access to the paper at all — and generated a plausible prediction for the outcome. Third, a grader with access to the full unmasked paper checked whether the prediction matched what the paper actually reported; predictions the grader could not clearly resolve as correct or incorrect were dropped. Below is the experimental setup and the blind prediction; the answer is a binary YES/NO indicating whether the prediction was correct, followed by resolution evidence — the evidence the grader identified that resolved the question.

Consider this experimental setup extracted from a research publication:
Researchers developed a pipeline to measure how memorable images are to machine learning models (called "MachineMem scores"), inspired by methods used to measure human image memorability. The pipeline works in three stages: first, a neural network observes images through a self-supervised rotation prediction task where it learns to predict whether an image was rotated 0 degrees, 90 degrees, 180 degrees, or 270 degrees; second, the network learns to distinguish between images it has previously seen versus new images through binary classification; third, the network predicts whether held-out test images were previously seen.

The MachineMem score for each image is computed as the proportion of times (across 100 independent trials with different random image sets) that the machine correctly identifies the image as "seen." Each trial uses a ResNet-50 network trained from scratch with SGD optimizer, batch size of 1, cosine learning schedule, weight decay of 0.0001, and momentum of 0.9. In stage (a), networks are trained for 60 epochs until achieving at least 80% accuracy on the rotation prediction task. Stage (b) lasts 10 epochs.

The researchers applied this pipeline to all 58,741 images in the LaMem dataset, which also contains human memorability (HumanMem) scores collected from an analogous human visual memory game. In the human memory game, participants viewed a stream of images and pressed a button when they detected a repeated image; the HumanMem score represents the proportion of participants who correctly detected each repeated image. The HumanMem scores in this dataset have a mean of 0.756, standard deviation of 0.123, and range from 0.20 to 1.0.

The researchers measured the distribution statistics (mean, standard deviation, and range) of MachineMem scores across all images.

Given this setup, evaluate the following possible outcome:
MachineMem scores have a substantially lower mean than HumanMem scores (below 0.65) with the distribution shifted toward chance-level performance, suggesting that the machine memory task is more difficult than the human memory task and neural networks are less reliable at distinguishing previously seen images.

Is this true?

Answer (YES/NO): NO